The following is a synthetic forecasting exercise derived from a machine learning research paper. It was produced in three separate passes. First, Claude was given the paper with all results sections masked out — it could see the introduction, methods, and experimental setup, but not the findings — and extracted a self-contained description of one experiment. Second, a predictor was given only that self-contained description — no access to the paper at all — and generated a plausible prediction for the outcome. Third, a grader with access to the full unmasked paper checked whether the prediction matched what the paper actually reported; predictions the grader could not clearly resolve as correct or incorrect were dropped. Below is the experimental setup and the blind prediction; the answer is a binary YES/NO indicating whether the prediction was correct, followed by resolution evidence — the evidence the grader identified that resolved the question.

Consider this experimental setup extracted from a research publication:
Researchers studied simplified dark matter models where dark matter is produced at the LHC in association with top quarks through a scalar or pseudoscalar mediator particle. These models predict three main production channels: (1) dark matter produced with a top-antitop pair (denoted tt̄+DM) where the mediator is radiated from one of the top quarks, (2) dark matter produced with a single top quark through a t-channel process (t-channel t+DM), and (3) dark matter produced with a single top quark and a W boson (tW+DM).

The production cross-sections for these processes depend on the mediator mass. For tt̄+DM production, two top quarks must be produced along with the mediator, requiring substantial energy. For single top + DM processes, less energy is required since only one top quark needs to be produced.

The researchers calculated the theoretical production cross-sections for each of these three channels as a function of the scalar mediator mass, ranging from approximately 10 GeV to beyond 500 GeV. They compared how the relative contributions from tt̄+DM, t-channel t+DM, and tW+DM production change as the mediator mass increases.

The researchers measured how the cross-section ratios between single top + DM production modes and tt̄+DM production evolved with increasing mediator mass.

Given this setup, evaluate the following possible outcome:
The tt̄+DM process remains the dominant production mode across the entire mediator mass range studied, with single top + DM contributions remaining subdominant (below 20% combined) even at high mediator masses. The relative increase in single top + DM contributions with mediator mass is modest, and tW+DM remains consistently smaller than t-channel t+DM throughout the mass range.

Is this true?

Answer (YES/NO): NO